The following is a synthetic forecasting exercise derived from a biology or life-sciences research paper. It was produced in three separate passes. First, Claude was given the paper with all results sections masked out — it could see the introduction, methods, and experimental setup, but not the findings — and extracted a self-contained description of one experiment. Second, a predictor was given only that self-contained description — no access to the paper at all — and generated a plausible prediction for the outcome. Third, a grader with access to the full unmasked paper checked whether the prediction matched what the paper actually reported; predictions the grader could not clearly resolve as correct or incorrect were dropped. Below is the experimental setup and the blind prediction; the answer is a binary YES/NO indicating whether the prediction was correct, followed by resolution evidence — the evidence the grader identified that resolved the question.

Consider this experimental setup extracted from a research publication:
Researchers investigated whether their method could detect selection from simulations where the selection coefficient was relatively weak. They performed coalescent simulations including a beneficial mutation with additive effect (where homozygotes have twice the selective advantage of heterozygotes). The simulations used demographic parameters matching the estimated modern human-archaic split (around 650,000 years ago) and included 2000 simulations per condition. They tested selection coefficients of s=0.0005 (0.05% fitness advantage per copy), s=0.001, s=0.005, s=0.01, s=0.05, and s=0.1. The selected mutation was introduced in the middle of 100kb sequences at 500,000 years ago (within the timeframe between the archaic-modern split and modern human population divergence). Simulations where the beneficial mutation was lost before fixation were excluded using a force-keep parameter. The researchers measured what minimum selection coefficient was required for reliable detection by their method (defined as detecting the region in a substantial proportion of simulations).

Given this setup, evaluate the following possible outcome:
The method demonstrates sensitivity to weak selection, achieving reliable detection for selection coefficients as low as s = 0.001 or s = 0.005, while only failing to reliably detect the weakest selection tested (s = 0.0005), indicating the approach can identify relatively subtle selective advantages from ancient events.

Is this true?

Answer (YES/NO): NO